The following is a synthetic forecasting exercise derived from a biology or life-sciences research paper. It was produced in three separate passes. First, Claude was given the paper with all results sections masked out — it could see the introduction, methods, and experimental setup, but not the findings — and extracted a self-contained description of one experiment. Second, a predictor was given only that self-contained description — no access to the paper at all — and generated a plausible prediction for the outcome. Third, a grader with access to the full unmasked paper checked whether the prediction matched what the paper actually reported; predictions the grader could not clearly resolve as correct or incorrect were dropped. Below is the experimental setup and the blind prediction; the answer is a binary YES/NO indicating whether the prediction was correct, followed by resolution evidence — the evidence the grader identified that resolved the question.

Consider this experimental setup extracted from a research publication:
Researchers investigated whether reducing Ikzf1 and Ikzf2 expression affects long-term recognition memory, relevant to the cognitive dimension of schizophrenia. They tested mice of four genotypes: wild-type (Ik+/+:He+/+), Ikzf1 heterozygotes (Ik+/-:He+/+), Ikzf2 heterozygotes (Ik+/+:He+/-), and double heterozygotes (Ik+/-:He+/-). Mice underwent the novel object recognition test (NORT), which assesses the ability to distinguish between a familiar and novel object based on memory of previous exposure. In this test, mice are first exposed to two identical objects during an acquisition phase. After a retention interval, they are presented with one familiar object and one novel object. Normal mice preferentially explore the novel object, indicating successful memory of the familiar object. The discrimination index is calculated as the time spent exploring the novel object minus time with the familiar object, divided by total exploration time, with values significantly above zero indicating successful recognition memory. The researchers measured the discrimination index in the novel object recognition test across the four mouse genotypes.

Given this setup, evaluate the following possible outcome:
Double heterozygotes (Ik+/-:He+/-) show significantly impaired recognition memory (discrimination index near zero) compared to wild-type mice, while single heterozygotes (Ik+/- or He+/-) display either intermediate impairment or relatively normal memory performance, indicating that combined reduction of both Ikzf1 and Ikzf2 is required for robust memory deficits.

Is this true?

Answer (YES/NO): YES